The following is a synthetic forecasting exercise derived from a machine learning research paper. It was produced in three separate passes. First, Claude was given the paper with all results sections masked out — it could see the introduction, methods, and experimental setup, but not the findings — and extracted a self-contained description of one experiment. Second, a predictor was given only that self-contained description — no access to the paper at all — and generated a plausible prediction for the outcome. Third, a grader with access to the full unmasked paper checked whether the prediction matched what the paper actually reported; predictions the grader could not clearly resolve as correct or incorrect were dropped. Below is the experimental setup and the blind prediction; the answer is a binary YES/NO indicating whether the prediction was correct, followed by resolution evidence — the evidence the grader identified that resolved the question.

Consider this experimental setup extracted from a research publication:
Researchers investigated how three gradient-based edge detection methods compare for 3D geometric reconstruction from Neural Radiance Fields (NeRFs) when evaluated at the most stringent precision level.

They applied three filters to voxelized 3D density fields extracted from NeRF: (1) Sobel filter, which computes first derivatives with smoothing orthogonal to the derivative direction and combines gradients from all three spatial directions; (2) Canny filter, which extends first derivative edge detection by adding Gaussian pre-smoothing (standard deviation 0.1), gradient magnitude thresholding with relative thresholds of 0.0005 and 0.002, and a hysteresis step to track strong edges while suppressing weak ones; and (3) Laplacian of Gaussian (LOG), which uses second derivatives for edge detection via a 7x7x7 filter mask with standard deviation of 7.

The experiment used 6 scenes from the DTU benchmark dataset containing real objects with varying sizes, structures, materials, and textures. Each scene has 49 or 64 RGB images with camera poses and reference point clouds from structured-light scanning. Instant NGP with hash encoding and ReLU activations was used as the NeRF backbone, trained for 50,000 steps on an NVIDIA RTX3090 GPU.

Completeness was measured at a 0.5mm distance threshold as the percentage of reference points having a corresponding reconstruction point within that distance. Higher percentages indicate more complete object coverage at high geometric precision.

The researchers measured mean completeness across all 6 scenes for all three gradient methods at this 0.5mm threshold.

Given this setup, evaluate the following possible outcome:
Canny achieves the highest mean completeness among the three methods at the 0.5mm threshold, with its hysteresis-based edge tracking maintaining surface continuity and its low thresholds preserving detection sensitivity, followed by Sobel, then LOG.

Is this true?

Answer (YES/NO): NO